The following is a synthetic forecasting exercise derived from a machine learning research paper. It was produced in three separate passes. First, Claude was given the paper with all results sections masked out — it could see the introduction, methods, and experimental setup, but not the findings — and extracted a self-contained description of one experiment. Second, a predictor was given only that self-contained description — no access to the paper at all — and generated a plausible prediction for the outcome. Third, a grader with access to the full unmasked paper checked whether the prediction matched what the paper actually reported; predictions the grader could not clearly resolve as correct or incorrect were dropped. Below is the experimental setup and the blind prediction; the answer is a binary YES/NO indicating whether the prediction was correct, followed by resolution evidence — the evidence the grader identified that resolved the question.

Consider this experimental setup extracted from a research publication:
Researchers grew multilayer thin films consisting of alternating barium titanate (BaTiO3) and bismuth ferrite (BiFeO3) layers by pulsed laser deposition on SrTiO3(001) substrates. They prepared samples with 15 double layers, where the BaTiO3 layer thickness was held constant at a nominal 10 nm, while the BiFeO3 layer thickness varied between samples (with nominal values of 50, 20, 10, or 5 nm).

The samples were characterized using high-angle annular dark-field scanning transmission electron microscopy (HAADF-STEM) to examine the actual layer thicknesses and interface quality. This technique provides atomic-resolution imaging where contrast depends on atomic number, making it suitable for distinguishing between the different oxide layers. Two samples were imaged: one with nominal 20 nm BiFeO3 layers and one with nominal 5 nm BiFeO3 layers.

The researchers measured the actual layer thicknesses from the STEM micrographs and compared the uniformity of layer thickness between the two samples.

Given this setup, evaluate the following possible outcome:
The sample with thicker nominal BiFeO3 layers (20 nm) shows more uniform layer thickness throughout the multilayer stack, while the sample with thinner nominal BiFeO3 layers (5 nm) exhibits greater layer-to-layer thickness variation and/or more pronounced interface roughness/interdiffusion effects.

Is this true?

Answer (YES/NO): YES